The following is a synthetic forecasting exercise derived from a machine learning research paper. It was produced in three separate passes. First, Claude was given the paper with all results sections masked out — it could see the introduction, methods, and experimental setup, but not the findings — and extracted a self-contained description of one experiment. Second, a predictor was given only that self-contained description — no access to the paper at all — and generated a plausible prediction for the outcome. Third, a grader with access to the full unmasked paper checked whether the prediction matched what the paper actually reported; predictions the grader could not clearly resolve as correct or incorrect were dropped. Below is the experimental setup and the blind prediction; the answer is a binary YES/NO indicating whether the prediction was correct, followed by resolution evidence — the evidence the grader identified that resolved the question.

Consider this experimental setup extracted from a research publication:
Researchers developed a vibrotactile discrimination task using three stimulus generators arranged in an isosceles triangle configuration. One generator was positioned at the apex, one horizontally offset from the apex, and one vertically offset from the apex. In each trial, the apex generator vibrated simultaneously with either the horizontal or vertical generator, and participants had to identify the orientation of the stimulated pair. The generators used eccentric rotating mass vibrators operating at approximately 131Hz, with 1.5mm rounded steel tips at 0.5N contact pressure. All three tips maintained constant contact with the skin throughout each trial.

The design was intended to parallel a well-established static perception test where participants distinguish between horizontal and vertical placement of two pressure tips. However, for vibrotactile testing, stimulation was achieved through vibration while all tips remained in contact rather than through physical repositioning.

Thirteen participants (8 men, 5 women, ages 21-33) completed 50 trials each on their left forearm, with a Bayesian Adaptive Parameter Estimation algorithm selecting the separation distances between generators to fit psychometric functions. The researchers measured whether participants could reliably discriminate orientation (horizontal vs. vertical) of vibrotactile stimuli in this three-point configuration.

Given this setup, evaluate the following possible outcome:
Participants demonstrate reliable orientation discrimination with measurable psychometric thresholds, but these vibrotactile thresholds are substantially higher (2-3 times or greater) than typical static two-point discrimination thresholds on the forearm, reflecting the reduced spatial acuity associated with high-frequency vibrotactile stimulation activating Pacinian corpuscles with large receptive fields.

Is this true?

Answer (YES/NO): NO